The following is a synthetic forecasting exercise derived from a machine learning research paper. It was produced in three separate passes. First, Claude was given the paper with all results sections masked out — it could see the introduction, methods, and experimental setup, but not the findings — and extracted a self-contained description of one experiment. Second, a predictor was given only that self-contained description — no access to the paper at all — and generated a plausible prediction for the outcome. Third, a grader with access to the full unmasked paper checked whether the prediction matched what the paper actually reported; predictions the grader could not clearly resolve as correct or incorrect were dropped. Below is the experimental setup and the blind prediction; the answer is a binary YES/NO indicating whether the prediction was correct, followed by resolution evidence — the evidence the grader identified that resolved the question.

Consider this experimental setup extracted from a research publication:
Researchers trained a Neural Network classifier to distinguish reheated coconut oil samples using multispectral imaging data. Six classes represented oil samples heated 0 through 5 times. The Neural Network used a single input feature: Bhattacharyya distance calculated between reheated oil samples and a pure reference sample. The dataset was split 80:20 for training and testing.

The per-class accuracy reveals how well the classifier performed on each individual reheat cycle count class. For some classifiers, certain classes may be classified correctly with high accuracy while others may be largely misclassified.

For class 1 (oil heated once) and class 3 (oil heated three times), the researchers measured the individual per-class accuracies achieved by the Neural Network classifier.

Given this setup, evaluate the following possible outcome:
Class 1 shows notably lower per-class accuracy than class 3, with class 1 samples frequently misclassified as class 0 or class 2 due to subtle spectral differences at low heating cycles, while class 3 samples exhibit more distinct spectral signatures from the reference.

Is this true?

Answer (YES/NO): NO